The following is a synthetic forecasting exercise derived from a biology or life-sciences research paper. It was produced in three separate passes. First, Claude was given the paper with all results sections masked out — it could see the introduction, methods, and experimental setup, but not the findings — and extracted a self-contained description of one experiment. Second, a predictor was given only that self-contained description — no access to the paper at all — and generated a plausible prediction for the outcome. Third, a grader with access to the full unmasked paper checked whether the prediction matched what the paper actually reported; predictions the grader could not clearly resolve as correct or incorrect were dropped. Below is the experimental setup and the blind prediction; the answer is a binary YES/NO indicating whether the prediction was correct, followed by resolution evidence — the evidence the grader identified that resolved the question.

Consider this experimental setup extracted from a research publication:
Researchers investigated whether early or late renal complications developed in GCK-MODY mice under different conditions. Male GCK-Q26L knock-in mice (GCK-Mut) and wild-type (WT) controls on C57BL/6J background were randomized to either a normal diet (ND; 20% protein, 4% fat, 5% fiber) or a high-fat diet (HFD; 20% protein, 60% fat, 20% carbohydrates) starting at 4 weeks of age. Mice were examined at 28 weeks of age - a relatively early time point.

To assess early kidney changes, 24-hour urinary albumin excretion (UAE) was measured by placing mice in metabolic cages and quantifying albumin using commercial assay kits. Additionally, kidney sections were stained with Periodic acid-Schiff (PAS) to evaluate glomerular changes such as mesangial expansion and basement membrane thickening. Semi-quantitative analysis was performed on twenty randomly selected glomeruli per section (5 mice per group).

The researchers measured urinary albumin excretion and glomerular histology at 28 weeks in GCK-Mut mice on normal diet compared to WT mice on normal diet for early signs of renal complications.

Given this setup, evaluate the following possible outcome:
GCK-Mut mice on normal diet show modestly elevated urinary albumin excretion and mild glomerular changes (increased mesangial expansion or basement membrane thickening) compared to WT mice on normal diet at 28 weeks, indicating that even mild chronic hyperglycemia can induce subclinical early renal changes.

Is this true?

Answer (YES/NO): NO